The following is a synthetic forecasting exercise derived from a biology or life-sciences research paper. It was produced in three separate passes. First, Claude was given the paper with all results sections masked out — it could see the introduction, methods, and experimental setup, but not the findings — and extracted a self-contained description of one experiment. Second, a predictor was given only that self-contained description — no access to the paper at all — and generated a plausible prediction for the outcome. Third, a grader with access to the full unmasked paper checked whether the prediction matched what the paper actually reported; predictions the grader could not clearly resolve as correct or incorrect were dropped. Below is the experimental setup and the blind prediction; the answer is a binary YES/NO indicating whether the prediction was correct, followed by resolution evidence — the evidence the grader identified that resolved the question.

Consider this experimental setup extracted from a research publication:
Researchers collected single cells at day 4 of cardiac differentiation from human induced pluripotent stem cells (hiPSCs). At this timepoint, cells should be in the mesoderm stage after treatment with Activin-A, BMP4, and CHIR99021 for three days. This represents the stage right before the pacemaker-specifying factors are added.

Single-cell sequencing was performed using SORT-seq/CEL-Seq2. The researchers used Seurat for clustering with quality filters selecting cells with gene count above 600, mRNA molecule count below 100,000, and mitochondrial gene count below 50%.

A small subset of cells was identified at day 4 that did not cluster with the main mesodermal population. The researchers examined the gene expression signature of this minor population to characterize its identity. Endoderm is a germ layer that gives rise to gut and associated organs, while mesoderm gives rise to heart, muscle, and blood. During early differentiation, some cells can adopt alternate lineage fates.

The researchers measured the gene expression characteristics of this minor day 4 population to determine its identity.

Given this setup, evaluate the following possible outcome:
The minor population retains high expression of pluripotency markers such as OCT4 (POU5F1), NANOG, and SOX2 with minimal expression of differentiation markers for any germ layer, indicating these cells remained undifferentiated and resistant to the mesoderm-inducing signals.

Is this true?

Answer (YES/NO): NO